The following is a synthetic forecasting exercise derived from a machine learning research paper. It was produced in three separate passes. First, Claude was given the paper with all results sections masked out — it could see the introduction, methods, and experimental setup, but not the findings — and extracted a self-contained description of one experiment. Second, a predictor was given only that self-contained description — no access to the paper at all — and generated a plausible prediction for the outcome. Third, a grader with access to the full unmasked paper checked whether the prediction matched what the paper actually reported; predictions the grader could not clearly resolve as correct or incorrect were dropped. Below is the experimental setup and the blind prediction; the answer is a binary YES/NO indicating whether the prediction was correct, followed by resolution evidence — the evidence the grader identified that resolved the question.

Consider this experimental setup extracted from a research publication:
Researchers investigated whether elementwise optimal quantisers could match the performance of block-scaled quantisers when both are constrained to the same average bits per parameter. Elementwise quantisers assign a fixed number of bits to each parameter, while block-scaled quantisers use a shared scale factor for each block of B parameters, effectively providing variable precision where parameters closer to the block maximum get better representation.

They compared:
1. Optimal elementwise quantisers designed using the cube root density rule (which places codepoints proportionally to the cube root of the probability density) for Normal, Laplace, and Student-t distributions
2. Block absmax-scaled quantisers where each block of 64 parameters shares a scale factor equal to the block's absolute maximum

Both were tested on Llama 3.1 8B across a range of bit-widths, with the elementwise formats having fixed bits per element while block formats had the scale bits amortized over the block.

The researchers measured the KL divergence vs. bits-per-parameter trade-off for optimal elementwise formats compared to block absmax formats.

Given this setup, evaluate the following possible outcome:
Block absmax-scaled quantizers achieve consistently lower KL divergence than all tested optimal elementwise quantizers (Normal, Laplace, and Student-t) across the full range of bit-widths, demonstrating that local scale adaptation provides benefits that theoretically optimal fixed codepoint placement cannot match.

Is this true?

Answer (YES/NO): YES